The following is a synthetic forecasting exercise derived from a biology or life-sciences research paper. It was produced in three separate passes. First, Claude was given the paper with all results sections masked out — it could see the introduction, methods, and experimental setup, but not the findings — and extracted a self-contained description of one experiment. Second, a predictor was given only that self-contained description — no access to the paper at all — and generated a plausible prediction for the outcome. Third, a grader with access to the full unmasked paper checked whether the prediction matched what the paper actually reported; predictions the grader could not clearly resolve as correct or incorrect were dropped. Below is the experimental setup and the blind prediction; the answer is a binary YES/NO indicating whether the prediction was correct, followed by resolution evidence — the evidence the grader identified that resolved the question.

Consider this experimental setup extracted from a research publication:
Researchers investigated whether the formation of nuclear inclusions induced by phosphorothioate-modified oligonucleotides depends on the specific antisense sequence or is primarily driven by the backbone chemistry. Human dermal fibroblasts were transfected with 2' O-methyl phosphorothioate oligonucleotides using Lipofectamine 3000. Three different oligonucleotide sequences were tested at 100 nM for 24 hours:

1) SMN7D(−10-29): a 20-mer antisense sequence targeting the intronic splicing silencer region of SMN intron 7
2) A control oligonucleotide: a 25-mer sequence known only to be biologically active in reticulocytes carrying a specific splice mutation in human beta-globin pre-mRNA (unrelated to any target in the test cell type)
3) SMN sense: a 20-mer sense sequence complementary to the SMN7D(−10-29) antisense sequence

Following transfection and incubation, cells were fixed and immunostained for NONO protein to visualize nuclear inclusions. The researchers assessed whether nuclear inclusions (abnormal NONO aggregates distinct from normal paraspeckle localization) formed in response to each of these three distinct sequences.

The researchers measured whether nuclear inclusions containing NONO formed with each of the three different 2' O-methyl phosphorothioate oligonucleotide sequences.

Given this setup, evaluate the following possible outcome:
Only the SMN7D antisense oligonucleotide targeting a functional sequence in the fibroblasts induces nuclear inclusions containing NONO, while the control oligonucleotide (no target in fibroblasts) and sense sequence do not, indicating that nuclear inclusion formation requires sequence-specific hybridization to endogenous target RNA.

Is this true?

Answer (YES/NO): NO